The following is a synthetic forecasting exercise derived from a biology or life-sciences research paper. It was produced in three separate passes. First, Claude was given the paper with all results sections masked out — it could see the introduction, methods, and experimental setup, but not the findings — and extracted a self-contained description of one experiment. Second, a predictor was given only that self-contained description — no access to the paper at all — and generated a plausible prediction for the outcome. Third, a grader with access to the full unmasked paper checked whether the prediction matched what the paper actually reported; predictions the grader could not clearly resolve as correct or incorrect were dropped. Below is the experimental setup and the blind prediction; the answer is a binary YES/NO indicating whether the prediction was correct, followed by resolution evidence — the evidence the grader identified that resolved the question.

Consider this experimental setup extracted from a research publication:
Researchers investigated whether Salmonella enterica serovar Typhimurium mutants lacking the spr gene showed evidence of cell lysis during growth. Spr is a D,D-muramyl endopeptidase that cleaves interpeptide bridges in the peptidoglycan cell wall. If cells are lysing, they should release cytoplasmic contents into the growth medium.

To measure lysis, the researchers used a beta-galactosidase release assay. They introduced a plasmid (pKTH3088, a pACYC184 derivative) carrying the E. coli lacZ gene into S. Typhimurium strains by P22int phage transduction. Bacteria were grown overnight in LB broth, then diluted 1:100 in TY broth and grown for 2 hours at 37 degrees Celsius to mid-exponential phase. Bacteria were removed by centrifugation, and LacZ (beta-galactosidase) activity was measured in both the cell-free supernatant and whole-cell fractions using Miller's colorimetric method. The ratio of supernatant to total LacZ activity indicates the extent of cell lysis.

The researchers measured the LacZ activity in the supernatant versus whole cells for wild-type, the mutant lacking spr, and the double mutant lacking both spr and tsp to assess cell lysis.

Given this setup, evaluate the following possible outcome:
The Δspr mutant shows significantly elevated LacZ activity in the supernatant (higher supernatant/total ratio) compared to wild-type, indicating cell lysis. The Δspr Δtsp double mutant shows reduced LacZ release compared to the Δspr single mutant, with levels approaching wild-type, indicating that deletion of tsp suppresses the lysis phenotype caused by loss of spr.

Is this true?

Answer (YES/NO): YES